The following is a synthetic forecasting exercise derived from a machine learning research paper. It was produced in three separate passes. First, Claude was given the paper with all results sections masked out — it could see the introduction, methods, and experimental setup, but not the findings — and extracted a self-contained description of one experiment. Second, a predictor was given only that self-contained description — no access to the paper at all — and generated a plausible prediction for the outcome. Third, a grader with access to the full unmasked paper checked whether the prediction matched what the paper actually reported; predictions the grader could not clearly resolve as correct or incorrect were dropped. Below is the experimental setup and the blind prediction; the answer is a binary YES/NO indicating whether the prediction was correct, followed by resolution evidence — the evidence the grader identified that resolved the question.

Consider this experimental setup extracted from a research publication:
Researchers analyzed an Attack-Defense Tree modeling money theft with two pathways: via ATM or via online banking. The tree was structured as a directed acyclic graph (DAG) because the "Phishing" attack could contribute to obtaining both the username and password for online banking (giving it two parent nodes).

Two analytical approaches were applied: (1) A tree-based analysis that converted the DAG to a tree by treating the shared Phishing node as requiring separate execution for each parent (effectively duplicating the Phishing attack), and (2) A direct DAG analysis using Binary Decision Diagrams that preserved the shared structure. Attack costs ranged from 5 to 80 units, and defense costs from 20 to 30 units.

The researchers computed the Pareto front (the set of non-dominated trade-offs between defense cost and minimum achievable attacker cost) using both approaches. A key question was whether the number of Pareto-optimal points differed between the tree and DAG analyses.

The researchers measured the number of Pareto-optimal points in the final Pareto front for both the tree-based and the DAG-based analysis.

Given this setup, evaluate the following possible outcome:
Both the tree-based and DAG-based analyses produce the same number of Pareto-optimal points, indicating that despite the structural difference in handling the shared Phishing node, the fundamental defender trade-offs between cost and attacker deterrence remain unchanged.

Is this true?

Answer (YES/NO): NO